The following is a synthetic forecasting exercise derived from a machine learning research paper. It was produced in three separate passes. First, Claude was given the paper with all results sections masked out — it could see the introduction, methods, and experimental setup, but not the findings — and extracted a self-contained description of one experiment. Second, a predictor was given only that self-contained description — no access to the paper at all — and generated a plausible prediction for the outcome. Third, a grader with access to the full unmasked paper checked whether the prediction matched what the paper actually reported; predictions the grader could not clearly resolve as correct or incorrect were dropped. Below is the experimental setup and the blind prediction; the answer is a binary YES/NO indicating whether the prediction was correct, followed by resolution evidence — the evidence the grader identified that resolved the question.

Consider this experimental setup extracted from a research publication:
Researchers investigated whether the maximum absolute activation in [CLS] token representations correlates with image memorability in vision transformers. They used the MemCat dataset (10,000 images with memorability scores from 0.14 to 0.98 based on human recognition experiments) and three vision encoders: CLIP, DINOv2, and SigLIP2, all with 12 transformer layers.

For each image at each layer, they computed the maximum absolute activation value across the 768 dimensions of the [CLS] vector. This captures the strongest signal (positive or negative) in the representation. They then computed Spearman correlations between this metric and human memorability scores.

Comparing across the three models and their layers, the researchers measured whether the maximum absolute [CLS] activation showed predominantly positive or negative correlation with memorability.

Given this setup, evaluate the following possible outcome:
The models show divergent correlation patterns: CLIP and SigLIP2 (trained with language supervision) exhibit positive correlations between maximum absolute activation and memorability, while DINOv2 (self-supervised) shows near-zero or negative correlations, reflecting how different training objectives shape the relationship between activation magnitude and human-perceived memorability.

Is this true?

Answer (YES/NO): NO